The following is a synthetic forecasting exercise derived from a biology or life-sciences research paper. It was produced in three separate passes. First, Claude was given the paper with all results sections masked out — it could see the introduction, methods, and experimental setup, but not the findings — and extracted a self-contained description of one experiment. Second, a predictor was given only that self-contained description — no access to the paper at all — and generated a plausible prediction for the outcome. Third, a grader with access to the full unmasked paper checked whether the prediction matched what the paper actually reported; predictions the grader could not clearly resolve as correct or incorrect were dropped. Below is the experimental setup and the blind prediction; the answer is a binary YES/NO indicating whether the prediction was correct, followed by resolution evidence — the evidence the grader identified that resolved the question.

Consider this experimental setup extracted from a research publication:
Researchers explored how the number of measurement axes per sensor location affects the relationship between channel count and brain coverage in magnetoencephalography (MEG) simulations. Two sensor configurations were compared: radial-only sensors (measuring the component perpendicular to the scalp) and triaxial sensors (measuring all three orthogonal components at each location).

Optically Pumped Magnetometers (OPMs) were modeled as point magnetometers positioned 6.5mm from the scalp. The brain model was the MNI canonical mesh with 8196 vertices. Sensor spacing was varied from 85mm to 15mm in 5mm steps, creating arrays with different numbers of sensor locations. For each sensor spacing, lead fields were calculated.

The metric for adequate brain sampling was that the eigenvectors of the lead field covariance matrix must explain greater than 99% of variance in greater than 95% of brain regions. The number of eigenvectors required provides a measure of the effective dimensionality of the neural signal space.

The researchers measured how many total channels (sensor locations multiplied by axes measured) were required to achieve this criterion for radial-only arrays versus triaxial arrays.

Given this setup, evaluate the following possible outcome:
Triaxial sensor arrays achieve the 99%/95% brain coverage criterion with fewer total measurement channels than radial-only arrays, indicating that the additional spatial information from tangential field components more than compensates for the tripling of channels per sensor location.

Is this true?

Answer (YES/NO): NO